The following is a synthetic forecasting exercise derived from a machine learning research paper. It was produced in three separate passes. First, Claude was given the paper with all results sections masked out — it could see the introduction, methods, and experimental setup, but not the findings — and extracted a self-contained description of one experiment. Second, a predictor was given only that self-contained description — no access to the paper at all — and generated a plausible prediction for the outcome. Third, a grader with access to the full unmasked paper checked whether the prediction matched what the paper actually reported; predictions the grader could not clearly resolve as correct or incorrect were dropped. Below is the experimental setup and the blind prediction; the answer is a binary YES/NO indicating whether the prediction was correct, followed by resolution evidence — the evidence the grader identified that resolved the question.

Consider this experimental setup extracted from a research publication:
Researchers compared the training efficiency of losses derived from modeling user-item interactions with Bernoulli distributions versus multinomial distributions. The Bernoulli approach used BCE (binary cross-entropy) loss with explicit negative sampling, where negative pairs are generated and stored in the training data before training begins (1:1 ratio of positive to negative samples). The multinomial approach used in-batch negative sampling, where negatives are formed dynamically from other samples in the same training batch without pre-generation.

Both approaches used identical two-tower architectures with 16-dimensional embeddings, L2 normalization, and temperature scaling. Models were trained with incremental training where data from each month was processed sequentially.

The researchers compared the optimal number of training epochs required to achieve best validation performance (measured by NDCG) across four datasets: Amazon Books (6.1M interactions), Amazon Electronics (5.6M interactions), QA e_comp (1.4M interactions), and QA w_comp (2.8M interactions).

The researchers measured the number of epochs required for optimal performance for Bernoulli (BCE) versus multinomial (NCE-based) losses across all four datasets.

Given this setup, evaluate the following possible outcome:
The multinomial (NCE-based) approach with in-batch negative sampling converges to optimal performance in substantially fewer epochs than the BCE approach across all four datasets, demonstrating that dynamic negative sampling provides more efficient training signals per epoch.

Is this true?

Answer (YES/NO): YES